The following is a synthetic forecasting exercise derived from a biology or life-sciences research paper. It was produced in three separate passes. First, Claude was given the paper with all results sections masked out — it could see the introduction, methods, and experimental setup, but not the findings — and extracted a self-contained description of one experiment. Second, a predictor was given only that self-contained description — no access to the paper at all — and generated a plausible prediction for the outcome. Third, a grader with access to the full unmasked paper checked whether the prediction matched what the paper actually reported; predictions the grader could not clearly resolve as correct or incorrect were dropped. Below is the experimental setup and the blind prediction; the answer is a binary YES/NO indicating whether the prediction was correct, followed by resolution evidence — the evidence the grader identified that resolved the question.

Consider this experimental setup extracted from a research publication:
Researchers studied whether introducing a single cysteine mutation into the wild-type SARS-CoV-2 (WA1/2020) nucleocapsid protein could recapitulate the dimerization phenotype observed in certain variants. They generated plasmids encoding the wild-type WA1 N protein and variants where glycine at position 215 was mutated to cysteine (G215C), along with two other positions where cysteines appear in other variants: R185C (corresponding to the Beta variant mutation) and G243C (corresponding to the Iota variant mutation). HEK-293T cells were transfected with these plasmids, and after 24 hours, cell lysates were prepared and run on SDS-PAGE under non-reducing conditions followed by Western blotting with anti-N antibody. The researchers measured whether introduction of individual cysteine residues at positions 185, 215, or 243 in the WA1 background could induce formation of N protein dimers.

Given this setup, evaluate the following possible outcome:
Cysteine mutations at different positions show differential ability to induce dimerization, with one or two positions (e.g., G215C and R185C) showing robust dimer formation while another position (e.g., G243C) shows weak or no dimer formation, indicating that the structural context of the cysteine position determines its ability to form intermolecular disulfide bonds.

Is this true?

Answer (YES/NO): NO